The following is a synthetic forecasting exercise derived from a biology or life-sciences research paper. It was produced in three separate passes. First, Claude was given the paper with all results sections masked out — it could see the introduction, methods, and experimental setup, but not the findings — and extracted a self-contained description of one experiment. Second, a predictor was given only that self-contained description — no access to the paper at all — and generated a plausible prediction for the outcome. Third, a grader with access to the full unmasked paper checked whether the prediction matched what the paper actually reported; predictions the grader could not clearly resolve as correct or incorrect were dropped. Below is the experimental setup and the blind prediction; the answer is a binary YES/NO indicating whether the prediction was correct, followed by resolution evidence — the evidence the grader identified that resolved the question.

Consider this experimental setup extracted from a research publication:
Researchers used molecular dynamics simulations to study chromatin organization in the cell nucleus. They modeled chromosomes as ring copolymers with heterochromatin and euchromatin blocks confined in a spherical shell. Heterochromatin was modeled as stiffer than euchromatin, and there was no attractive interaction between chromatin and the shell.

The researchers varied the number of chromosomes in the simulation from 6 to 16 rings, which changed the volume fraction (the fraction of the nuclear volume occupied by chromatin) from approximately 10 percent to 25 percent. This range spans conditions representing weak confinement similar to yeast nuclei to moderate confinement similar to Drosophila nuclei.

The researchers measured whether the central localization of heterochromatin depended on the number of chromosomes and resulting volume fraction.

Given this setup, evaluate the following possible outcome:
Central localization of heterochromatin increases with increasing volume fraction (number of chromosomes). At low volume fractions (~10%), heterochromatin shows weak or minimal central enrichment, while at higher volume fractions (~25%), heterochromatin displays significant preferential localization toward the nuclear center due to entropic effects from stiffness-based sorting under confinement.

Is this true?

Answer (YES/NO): NO